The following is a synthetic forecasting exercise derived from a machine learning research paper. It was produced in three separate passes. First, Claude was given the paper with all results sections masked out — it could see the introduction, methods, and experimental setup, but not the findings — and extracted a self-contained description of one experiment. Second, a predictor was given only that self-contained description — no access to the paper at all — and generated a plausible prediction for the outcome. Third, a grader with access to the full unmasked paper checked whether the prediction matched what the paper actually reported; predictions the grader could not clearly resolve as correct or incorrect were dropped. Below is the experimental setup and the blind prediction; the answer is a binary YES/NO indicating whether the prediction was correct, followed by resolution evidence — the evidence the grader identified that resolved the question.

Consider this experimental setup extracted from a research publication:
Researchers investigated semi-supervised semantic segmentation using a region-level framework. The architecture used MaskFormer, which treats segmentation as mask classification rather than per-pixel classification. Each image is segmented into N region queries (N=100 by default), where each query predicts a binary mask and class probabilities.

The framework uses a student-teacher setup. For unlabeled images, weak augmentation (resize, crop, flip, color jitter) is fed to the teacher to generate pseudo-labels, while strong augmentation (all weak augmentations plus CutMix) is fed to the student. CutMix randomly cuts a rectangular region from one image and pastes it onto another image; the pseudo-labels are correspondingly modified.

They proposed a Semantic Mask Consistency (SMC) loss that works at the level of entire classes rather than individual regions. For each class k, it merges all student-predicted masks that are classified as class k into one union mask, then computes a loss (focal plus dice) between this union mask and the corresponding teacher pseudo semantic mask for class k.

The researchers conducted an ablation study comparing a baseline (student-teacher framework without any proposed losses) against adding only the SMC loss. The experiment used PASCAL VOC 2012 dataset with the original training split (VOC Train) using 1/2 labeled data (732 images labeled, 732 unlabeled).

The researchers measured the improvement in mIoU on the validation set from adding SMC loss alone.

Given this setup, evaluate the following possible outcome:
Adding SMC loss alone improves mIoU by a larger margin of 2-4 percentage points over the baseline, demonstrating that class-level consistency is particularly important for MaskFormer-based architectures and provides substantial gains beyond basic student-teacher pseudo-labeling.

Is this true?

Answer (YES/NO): YES